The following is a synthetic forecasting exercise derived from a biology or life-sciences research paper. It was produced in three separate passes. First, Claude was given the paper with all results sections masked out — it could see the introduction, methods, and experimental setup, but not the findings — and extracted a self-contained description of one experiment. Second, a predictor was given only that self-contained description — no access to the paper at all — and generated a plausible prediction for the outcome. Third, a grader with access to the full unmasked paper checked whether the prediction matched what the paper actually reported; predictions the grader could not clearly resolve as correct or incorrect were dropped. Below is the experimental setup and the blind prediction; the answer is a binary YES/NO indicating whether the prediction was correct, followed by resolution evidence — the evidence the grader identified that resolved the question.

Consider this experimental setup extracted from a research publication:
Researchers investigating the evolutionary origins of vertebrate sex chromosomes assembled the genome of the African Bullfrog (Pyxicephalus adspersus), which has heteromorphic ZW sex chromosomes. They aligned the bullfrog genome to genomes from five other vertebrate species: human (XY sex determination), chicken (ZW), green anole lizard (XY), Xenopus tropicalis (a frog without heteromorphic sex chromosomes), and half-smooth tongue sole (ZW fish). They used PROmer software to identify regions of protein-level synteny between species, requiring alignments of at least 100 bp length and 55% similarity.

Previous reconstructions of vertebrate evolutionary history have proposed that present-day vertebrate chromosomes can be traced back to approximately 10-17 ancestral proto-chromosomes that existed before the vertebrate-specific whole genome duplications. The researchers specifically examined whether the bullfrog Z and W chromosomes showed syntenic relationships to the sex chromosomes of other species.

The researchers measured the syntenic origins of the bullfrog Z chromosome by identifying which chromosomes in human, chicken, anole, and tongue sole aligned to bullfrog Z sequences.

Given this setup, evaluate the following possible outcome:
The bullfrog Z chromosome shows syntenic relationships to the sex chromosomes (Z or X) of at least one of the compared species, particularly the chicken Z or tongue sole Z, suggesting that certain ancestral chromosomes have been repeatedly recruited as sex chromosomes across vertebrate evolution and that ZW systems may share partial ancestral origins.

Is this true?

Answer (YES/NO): YES